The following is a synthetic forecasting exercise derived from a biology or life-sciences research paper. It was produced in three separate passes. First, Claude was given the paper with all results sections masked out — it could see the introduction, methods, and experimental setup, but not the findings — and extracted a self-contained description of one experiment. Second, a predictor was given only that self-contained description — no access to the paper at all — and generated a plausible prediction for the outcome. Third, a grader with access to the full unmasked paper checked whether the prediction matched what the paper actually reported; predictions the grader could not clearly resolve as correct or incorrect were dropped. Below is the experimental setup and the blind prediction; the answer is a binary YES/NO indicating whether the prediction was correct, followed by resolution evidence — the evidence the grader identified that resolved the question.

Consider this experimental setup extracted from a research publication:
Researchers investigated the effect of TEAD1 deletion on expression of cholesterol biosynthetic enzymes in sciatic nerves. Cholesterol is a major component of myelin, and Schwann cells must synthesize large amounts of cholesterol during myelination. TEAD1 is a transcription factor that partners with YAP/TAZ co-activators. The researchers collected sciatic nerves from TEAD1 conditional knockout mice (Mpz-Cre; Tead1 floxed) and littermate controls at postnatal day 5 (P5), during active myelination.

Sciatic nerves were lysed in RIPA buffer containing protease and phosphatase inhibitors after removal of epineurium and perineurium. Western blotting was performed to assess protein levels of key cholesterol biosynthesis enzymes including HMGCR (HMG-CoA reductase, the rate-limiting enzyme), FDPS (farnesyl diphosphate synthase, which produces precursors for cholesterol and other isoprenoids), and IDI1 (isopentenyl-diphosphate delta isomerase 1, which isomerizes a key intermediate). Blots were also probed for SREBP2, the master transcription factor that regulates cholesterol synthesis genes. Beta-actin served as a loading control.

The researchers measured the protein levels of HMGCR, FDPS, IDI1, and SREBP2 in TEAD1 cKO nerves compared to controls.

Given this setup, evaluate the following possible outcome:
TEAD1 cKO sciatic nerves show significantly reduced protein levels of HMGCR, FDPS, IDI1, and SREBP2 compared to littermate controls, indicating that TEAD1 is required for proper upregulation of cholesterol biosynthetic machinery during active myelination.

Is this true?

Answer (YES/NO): NO